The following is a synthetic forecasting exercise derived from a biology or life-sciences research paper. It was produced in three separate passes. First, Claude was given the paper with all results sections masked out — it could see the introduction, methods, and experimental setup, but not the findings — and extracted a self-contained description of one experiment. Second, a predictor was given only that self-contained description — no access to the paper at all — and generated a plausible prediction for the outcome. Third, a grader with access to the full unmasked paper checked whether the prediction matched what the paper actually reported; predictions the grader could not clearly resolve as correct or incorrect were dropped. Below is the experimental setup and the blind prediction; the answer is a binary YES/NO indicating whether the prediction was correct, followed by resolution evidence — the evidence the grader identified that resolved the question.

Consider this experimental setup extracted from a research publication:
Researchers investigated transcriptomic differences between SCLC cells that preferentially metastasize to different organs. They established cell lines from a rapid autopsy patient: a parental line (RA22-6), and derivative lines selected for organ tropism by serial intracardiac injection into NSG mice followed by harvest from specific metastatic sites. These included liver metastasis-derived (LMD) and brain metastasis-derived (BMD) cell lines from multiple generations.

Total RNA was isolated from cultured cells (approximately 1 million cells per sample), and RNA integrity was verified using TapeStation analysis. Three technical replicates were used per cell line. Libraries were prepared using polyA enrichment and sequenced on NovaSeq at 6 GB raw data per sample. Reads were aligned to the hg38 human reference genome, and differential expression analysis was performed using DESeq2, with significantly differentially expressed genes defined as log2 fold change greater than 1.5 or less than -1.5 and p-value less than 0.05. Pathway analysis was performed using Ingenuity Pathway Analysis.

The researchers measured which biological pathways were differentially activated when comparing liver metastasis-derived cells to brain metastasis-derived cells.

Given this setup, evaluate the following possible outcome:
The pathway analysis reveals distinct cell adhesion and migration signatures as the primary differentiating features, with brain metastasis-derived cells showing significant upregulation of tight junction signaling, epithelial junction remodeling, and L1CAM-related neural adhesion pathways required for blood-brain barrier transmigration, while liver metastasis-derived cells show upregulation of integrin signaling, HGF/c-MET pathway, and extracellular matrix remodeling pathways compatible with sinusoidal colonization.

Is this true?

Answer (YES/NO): NO